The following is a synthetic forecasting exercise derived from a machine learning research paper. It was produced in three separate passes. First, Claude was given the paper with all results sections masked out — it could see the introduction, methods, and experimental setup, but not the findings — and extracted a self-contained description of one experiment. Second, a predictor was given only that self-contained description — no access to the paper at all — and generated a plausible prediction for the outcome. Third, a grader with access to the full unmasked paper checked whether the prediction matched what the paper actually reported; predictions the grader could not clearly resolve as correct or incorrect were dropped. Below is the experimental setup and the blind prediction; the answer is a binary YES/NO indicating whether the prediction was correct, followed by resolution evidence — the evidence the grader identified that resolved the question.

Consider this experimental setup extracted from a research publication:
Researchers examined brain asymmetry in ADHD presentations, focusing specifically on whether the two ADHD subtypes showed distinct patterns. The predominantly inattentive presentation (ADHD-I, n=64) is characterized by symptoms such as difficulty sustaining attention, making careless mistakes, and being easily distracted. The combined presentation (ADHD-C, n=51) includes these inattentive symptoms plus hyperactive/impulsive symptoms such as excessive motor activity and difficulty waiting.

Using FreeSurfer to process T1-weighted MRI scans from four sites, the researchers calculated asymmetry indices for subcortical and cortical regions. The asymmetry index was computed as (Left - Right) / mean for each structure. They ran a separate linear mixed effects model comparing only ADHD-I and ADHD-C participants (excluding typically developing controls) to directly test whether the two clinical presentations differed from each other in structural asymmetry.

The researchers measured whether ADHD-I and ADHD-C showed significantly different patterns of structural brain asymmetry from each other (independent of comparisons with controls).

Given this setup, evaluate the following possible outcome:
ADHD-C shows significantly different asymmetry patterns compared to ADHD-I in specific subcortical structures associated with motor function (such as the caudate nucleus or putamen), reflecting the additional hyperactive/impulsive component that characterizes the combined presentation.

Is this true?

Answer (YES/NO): NO